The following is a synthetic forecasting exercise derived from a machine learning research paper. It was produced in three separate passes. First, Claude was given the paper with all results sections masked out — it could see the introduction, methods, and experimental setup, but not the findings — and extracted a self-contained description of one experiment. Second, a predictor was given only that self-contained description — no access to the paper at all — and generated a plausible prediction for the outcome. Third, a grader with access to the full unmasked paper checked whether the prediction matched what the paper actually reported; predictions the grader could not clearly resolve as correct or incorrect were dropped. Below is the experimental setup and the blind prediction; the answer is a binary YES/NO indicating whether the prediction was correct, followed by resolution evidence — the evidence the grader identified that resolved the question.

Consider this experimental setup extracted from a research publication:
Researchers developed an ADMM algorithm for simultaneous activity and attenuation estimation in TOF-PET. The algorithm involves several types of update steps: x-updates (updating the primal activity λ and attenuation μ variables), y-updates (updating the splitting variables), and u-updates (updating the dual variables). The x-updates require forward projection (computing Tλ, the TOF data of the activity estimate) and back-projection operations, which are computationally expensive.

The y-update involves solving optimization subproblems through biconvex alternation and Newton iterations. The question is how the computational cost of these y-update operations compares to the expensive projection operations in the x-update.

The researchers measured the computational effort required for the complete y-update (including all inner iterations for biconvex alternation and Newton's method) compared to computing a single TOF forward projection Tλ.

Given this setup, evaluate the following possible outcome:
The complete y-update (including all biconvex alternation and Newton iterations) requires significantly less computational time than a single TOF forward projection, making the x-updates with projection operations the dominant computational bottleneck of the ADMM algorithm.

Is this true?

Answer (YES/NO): NO